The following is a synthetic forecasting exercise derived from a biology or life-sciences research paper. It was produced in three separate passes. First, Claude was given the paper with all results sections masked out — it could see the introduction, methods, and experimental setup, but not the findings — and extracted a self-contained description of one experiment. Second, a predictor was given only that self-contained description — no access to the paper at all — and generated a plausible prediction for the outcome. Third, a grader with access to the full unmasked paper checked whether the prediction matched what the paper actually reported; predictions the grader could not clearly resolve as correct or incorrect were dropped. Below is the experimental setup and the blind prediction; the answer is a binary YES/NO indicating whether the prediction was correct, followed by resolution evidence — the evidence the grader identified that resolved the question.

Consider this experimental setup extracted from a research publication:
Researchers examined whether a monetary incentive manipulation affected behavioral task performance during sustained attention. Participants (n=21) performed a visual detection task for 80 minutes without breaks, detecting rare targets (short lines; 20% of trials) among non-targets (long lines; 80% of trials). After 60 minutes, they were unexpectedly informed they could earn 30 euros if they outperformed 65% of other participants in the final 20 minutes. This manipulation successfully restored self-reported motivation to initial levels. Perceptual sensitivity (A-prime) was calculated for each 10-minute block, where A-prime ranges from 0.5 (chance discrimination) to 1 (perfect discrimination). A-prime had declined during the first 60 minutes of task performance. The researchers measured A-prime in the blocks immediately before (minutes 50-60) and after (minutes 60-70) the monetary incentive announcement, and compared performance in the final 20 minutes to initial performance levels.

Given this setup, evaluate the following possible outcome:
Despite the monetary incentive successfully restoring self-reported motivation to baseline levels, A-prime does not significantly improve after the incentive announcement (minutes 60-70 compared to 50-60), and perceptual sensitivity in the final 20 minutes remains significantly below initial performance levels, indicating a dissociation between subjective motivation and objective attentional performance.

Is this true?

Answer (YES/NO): NO